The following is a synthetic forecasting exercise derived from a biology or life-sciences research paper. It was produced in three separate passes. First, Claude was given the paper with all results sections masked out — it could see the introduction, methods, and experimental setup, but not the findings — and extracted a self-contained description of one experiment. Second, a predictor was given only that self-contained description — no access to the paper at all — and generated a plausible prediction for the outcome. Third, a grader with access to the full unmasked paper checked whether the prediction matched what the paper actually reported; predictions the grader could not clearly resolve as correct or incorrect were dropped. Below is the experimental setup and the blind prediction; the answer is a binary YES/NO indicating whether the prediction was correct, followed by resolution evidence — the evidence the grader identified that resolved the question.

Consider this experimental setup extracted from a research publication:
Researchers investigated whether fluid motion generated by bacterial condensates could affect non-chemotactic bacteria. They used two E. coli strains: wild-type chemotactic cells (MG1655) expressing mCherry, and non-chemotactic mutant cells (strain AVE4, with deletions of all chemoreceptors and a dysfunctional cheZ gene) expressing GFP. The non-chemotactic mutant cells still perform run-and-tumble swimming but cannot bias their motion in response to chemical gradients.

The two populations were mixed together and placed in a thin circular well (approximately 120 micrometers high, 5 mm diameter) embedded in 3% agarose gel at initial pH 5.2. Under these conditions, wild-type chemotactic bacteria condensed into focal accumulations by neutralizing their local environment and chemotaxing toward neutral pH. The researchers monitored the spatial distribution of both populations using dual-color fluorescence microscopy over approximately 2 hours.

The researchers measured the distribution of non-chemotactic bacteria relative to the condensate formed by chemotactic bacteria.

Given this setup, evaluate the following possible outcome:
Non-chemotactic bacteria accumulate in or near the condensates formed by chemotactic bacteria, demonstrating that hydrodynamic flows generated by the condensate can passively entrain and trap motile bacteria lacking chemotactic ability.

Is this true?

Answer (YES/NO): NO